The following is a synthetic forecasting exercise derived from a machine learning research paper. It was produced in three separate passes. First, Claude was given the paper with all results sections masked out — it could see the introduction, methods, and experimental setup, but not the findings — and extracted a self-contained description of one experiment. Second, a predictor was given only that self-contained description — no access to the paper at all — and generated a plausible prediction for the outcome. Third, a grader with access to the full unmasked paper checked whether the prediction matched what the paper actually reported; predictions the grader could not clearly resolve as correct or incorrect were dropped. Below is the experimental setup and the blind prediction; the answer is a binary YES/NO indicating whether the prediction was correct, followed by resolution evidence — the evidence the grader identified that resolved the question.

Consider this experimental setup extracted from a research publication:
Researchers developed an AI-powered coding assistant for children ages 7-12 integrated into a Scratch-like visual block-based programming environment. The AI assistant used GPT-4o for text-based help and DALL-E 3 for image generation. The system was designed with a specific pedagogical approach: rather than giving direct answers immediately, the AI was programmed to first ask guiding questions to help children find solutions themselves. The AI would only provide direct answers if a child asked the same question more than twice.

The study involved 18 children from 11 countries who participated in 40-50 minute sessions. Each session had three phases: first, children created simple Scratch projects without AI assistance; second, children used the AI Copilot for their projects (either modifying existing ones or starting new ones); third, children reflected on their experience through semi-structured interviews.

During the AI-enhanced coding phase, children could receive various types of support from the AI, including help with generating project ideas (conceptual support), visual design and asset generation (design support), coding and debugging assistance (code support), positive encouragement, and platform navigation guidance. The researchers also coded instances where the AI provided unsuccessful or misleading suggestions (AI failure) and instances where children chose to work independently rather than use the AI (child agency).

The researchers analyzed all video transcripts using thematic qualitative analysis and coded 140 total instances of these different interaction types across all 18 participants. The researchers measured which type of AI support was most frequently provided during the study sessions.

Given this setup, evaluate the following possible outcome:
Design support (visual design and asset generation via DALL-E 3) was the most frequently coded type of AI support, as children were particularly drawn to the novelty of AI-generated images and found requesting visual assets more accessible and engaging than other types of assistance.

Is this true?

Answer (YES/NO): NO